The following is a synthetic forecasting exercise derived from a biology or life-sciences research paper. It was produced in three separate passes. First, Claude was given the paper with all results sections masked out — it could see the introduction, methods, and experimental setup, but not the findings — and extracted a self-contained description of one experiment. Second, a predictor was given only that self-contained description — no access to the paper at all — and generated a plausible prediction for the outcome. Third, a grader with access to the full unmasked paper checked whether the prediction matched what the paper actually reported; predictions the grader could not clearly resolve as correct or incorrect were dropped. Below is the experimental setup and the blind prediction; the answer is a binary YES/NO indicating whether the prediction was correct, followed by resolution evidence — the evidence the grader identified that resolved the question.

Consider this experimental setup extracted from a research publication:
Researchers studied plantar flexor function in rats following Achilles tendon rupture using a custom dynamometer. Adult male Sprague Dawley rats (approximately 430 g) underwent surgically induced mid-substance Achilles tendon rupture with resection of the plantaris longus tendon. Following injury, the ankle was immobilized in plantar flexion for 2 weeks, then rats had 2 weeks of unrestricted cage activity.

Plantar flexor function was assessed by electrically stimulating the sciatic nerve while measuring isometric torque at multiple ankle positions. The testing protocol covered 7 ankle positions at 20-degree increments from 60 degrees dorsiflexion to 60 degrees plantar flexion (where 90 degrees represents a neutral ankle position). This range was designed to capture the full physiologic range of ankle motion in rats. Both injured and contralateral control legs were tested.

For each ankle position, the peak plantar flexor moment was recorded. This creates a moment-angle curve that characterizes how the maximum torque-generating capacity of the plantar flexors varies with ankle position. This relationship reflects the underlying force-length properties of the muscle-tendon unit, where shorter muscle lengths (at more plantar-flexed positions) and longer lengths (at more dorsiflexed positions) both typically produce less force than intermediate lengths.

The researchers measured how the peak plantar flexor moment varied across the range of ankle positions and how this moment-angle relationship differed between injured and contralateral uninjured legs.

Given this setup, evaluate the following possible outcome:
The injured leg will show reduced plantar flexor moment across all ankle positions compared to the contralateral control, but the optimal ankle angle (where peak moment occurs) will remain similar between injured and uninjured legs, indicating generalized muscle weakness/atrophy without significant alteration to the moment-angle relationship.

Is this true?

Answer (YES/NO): NO